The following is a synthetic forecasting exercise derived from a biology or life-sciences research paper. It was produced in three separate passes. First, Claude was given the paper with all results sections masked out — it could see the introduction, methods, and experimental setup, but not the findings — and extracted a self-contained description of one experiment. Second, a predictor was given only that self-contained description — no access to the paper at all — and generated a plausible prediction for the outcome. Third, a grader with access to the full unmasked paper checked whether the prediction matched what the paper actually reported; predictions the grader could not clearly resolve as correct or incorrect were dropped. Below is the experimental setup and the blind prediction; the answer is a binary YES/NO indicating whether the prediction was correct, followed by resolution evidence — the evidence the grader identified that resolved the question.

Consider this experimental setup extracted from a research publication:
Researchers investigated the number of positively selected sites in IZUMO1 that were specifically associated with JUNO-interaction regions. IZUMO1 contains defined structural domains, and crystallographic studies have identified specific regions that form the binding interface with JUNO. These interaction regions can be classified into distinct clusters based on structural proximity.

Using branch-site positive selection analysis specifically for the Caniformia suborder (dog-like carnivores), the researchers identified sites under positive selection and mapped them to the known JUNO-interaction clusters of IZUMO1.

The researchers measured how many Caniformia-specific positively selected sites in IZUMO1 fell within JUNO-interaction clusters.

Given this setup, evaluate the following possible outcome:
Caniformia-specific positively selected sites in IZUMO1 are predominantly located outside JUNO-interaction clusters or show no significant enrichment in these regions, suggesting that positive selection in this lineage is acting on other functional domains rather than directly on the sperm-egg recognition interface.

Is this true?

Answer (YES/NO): NO